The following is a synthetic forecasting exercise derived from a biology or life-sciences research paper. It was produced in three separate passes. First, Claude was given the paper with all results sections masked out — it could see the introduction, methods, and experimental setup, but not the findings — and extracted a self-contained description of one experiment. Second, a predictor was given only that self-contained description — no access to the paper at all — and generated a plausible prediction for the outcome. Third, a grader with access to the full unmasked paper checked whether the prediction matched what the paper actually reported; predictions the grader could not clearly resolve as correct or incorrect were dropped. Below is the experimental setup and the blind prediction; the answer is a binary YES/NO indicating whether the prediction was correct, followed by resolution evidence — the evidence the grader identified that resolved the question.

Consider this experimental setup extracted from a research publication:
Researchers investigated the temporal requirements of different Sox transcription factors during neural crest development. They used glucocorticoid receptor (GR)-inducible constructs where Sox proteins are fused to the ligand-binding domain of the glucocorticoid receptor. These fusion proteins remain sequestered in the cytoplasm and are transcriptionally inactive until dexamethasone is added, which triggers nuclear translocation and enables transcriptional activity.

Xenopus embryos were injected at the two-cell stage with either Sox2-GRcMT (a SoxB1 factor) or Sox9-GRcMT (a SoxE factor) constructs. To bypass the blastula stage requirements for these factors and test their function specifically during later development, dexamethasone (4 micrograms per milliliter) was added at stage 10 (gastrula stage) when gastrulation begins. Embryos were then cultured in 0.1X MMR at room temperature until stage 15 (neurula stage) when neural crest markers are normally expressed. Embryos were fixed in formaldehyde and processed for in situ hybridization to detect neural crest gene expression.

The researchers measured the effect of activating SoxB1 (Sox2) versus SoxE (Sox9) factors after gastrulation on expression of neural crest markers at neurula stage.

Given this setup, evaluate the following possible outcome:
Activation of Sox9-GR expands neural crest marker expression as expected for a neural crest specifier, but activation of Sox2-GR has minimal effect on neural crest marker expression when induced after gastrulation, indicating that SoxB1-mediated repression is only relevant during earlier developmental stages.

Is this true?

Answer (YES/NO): NO